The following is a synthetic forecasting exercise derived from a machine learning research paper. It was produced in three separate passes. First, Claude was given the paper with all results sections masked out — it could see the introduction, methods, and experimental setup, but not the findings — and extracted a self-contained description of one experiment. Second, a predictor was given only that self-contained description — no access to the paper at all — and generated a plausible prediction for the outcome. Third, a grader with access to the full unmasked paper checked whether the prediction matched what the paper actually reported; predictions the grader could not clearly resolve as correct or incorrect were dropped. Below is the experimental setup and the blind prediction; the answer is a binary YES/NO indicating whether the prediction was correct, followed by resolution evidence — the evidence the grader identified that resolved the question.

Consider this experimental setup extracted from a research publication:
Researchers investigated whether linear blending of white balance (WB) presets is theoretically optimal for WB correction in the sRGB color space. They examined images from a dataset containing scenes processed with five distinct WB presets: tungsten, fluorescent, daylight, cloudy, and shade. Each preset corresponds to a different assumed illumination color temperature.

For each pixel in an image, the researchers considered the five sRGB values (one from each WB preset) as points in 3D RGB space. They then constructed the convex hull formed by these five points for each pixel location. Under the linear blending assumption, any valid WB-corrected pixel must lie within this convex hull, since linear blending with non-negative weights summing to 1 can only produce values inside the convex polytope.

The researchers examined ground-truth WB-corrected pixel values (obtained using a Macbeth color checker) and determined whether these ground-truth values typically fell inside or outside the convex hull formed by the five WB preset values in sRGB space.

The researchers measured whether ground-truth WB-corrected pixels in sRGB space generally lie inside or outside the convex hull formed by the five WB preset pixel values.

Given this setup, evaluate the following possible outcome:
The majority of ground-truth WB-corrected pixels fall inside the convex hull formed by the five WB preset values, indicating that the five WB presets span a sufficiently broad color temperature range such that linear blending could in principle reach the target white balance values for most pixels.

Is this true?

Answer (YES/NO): NO